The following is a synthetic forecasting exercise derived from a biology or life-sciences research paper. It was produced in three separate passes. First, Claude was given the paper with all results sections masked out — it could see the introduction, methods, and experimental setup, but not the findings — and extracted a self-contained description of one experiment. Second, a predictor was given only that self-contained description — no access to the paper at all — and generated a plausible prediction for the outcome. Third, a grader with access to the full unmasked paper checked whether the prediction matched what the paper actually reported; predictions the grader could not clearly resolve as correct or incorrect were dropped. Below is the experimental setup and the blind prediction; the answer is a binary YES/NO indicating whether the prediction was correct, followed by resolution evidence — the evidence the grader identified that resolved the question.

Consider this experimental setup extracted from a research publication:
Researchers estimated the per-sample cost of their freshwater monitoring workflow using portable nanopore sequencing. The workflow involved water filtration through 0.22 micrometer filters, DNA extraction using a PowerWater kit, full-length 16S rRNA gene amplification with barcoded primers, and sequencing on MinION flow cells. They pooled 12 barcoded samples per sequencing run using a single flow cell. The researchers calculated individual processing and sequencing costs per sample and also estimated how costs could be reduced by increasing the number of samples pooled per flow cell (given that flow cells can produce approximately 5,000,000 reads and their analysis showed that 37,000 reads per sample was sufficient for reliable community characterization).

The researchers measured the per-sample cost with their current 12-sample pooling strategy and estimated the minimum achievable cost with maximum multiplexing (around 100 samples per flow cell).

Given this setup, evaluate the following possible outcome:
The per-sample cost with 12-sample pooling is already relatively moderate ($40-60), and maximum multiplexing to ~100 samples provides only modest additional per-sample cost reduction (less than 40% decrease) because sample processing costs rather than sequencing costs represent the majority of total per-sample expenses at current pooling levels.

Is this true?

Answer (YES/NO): NO